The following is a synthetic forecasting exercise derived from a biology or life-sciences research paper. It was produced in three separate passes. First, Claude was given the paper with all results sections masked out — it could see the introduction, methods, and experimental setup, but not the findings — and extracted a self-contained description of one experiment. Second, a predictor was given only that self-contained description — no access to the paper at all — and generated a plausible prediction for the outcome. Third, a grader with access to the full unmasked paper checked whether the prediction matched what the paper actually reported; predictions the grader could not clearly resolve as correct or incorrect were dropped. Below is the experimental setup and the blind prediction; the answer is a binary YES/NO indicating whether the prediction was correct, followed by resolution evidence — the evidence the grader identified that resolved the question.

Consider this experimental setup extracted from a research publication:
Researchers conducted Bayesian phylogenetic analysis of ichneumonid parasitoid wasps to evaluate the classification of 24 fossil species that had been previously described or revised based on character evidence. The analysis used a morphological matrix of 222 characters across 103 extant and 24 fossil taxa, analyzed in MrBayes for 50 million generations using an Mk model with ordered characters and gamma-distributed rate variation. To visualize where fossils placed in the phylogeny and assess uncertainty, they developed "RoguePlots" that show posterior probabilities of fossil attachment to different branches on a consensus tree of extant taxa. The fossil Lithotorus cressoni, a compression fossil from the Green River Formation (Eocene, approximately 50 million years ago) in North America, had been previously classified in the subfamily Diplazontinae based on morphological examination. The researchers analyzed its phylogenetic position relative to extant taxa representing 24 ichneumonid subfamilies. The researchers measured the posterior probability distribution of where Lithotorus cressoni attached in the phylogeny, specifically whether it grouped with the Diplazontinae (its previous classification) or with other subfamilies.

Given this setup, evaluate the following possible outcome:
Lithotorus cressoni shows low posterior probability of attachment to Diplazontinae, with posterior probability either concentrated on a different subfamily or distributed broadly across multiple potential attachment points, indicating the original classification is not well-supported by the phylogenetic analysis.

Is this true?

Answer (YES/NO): YES